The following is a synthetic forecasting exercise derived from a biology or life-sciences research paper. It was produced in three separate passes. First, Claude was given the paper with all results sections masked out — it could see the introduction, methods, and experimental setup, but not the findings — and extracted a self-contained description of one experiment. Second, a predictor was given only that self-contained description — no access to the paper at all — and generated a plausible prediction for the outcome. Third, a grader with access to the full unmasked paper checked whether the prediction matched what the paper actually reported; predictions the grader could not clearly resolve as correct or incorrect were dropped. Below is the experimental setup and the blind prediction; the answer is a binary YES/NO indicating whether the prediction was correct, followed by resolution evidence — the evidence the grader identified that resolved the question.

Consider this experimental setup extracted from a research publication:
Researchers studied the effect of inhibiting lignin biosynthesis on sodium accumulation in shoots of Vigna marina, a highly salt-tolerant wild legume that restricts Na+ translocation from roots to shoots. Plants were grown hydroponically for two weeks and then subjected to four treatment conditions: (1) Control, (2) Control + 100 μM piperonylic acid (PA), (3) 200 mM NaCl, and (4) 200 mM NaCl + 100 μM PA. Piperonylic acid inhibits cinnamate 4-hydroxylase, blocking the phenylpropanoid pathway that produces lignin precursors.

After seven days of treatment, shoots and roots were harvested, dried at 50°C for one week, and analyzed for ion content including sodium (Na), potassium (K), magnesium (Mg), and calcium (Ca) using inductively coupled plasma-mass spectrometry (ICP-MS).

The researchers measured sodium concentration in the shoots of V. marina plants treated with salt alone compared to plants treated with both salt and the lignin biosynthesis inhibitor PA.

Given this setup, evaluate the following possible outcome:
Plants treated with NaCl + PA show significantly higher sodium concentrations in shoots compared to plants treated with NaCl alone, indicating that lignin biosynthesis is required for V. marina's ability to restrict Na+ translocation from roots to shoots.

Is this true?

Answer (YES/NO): YES